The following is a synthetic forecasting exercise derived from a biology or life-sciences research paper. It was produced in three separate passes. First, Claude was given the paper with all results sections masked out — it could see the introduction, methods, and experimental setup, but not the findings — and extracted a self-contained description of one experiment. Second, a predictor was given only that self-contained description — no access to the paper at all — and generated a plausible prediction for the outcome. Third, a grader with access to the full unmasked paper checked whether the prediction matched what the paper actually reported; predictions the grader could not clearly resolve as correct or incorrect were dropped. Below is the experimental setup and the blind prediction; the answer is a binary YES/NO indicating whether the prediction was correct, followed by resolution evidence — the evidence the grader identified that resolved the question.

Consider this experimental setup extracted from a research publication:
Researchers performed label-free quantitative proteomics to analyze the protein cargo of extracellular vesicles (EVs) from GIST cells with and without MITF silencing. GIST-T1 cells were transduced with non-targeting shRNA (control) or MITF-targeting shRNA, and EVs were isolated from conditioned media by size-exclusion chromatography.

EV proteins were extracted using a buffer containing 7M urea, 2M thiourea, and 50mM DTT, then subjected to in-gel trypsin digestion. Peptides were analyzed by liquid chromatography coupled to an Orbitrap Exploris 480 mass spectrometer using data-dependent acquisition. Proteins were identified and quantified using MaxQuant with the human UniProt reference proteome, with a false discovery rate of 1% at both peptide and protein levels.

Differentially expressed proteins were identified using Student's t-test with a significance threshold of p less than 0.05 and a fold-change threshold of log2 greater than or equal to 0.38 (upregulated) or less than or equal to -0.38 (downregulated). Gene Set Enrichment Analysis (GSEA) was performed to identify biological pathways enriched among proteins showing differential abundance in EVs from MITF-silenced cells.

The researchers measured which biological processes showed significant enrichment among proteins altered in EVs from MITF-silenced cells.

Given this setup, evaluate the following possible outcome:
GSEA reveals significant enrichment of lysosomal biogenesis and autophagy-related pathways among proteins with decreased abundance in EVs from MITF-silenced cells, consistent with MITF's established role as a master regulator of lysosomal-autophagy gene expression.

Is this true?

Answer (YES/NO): NO